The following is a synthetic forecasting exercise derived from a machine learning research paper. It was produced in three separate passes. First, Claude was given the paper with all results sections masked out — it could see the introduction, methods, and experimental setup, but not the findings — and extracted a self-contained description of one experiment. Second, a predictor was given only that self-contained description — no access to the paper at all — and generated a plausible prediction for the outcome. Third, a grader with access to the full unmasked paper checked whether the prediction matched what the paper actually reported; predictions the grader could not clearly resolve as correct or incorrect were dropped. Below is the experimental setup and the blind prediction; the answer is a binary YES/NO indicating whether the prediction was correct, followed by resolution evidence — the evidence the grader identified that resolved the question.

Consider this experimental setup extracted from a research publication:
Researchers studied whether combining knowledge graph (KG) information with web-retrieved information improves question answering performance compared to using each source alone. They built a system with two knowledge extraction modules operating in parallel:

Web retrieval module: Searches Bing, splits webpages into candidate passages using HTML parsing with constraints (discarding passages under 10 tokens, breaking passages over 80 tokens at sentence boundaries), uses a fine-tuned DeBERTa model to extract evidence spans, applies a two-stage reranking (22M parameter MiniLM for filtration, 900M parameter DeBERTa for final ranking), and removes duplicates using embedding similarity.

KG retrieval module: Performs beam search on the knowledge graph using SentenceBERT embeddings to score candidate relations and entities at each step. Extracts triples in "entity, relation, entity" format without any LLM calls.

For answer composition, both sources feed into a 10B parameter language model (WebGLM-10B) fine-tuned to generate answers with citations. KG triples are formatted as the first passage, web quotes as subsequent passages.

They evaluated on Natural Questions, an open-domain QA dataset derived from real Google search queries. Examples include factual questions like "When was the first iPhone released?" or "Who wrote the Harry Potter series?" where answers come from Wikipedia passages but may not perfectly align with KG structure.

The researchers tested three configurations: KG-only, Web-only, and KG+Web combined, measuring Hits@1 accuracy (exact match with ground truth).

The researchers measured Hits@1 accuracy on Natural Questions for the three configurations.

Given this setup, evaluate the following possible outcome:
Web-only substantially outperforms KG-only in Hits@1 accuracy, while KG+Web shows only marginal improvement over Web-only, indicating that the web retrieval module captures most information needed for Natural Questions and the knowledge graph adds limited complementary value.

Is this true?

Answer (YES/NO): NO